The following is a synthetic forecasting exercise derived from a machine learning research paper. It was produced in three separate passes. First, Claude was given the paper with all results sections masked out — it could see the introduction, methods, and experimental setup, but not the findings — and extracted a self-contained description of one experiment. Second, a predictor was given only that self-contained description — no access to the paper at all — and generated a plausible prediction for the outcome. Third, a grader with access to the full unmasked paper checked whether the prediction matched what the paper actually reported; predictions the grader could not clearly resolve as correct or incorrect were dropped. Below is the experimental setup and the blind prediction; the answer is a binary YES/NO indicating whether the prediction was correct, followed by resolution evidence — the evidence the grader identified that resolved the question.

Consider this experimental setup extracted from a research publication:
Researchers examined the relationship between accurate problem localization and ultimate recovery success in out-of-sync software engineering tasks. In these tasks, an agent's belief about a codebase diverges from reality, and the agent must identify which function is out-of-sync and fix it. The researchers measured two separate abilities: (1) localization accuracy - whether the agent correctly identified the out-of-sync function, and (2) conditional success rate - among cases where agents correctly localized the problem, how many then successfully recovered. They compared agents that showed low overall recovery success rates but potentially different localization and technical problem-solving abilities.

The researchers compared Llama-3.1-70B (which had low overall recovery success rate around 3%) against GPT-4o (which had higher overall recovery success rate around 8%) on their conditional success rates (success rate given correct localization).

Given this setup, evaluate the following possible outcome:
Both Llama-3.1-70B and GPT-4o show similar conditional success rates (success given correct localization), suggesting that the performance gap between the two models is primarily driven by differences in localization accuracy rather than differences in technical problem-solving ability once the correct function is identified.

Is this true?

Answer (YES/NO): NO